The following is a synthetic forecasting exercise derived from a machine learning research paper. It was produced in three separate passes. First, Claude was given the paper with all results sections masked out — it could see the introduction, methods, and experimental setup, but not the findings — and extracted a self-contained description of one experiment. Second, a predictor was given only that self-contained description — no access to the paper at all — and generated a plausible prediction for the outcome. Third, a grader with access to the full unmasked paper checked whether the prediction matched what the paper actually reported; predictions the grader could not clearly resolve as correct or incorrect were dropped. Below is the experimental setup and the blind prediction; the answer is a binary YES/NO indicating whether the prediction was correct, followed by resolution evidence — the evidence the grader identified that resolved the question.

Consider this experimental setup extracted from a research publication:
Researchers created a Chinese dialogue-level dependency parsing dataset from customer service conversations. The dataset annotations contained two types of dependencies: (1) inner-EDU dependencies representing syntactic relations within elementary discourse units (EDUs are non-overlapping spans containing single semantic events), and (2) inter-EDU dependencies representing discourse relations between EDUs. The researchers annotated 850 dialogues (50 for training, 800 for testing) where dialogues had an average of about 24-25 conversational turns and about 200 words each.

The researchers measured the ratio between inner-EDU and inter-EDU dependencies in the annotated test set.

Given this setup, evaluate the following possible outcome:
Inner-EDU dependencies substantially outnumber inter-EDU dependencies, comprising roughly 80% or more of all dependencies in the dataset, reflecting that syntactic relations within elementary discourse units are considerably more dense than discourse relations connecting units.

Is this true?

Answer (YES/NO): YES